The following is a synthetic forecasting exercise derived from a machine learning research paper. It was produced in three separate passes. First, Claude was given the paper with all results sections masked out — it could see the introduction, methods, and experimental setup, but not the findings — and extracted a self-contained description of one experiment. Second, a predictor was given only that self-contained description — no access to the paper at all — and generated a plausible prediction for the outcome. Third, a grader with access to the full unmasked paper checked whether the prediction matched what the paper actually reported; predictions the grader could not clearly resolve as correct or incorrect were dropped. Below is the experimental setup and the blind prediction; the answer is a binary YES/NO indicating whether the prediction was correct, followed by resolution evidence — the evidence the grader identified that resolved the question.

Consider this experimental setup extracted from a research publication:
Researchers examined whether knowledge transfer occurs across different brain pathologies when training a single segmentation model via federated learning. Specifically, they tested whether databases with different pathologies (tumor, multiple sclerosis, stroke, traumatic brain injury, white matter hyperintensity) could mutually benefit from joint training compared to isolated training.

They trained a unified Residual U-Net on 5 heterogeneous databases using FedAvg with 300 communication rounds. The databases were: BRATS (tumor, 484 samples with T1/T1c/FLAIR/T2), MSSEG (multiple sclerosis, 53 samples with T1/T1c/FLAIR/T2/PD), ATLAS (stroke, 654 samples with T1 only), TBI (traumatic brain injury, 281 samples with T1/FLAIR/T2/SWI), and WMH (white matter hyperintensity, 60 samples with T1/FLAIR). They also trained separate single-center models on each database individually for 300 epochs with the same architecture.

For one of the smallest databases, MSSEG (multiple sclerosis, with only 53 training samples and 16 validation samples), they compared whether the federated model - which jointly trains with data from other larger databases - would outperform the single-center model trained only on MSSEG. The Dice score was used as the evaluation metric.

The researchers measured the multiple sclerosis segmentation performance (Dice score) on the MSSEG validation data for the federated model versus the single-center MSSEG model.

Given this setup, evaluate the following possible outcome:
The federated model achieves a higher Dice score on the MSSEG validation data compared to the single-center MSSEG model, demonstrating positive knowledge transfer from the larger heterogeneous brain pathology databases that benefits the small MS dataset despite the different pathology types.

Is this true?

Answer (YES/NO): YES